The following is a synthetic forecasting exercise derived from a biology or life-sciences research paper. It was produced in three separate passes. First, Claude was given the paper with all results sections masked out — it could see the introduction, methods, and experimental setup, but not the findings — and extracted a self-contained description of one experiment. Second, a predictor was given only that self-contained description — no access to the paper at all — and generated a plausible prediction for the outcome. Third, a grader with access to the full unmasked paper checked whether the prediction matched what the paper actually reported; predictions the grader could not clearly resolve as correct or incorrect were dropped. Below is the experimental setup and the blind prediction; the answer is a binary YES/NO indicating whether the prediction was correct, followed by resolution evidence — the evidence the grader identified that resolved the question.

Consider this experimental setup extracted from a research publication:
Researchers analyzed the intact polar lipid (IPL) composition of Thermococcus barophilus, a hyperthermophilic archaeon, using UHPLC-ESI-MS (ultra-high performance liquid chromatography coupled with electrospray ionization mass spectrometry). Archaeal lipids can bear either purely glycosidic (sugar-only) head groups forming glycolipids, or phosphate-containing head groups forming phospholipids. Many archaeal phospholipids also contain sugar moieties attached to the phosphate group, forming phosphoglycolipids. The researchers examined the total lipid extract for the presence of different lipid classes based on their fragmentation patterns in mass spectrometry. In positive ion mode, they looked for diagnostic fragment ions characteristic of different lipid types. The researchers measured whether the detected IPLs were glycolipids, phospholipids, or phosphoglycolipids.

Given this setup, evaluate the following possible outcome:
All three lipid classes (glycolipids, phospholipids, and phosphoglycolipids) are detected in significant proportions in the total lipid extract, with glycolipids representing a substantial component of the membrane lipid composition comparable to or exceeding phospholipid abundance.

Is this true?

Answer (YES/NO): NO